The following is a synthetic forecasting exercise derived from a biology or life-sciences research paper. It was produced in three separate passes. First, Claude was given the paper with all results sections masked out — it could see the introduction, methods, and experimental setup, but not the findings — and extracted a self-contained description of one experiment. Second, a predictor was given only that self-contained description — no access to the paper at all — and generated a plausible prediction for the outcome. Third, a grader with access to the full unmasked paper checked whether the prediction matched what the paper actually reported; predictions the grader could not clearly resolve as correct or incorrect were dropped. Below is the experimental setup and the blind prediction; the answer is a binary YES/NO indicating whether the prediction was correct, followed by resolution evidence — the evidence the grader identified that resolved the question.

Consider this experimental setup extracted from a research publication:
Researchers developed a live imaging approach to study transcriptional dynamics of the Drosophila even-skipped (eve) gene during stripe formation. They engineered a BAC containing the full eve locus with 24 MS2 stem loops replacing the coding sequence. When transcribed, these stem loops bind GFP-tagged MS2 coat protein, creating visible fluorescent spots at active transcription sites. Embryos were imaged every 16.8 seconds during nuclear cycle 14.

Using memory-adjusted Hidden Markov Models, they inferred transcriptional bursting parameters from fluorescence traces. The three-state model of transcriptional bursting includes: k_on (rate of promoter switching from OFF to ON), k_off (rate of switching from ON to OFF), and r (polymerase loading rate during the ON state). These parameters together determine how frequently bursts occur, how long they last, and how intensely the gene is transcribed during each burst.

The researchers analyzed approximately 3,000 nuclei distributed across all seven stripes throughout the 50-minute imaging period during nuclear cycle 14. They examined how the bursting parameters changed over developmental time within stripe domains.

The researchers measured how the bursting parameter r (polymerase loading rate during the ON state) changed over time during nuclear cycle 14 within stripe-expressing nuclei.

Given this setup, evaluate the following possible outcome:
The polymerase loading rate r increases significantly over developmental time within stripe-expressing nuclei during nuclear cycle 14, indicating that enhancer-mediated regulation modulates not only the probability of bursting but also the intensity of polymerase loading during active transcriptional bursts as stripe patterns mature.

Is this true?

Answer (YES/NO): NO